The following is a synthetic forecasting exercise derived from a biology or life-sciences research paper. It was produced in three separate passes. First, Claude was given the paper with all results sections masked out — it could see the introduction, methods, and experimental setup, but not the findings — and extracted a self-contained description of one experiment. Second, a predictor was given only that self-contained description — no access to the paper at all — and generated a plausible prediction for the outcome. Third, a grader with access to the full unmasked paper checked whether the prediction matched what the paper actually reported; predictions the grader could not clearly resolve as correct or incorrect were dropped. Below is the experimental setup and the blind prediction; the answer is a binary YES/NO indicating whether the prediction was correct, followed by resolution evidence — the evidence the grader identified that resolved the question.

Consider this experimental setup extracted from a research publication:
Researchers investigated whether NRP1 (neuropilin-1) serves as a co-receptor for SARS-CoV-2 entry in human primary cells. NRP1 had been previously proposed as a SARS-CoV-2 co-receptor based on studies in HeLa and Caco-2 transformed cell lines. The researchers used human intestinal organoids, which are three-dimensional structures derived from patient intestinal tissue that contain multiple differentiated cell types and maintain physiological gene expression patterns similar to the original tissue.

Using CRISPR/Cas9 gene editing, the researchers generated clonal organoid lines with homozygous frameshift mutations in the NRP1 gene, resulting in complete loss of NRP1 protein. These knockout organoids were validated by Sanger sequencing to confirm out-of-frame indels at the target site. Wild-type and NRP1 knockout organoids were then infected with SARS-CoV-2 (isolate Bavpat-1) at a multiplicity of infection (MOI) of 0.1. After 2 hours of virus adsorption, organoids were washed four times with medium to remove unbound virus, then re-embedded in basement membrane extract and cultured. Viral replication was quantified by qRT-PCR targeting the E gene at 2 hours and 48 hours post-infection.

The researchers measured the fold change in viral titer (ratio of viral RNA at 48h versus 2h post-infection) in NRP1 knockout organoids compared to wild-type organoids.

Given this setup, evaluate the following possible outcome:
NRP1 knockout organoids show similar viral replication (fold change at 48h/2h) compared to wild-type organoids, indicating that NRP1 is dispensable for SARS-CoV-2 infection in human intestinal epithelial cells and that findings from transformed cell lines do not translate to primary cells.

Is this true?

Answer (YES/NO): YES